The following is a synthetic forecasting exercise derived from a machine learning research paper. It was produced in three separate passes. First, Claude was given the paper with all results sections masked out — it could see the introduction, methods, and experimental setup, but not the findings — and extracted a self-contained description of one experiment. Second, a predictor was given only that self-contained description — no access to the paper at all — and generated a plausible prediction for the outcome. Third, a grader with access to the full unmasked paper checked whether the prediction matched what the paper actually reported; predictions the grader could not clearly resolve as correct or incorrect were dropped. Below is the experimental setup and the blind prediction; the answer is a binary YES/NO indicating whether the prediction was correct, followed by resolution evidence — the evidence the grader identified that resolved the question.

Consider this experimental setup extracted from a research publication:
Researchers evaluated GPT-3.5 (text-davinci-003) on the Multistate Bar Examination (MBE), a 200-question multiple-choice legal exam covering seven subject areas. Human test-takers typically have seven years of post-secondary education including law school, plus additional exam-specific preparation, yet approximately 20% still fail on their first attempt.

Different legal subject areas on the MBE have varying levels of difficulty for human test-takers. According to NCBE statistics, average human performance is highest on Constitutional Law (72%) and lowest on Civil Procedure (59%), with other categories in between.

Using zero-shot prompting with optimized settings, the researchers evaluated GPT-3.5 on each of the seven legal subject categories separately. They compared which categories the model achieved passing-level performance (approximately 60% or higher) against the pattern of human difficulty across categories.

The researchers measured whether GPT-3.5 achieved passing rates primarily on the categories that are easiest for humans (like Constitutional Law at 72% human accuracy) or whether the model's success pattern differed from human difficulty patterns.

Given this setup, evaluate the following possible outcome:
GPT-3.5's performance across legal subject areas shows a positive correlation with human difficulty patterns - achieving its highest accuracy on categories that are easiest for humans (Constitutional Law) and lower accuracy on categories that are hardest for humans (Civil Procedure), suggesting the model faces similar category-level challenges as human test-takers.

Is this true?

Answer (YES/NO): NO